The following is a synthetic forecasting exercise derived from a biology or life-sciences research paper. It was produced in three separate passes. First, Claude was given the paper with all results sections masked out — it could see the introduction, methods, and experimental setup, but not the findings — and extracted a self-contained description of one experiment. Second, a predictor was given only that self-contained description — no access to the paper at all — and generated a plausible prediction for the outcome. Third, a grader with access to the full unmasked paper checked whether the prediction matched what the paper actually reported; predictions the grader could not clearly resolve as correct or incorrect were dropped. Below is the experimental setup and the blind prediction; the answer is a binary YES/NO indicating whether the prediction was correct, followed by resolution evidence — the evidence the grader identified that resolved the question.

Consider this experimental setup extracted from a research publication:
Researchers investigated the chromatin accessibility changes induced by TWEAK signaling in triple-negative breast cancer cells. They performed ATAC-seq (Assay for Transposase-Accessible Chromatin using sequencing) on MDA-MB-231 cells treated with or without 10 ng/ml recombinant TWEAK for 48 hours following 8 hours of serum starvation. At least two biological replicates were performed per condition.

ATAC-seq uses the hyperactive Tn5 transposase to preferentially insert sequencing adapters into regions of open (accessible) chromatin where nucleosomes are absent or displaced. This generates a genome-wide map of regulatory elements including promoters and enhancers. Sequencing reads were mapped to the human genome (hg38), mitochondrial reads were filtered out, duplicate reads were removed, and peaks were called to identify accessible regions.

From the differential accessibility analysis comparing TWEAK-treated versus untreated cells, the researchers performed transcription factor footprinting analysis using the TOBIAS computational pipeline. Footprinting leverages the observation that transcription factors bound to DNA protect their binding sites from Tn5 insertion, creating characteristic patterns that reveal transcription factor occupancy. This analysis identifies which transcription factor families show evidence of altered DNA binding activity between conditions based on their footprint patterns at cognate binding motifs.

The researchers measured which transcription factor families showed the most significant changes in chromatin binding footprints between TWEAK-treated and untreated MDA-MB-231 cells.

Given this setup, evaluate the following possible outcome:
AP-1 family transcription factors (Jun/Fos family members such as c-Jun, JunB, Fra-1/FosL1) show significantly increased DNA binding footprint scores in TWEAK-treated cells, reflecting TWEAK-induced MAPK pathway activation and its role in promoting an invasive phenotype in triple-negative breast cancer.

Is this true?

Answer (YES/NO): YES